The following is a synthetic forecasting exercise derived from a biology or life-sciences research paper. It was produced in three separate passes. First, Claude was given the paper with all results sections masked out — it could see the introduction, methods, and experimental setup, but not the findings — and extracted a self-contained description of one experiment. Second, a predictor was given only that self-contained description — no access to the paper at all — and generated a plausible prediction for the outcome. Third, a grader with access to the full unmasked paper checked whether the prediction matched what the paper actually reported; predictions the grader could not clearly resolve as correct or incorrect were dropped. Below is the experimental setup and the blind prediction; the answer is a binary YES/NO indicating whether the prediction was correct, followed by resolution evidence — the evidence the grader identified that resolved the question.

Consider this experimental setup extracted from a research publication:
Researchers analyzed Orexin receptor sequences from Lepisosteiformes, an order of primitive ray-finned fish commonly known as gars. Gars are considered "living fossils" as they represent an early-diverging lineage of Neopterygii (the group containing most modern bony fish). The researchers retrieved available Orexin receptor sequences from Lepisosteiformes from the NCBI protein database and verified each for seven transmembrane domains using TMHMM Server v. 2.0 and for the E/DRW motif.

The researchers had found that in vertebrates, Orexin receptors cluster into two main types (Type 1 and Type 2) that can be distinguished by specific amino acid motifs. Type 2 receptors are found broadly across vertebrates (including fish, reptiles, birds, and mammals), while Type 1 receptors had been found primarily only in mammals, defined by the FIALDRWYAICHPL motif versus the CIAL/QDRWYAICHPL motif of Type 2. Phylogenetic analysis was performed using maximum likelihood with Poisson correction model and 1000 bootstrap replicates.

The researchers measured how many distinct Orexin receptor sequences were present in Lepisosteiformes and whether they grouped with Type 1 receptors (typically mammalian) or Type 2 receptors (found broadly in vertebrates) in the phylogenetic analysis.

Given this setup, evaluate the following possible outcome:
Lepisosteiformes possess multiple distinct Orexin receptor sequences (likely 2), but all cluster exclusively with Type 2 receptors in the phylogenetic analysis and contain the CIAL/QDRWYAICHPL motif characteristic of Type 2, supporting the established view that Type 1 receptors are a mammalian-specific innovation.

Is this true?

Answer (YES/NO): NO